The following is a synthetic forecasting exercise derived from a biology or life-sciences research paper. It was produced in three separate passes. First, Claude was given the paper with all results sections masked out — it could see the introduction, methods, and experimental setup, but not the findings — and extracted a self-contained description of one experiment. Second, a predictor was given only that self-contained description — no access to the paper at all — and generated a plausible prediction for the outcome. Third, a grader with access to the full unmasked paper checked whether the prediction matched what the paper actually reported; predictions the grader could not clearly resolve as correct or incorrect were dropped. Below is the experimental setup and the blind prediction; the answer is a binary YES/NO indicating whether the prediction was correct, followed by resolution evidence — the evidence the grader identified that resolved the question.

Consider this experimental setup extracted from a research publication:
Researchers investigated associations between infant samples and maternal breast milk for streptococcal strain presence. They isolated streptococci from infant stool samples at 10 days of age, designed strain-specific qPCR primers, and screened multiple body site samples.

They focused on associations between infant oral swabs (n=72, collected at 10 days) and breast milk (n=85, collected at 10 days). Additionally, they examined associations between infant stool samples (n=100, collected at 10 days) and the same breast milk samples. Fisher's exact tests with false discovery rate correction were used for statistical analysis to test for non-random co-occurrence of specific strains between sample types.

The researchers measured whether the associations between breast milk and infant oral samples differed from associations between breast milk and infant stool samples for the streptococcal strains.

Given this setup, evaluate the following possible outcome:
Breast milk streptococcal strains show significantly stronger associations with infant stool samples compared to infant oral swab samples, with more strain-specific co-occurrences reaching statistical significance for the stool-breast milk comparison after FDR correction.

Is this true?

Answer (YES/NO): NO